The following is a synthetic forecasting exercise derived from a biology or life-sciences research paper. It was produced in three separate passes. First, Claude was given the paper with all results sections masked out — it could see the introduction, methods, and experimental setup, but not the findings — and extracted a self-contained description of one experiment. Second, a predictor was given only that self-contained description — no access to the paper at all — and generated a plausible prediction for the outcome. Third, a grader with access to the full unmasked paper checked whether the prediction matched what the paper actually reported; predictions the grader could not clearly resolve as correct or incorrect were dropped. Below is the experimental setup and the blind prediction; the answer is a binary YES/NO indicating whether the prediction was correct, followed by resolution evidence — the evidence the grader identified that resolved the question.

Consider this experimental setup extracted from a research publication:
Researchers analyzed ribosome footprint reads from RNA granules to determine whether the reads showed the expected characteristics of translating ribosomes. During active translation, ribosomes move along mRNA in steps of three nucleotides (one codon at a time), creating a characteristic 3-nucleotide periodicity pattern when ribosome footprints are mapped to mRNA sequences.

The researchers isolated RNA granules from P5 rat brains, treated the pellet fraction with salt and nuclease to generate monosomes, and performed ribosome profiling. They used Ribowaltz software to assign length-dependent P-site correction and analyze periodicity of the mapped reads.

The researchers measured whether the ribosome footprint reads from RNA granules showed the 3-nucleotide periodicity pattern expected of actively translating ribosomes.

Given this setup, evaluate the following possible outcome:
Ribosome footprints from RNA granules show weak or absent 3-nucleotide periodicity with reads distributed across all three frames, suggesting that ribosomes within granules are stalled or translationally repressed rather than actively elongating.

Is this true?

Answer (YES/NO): NO